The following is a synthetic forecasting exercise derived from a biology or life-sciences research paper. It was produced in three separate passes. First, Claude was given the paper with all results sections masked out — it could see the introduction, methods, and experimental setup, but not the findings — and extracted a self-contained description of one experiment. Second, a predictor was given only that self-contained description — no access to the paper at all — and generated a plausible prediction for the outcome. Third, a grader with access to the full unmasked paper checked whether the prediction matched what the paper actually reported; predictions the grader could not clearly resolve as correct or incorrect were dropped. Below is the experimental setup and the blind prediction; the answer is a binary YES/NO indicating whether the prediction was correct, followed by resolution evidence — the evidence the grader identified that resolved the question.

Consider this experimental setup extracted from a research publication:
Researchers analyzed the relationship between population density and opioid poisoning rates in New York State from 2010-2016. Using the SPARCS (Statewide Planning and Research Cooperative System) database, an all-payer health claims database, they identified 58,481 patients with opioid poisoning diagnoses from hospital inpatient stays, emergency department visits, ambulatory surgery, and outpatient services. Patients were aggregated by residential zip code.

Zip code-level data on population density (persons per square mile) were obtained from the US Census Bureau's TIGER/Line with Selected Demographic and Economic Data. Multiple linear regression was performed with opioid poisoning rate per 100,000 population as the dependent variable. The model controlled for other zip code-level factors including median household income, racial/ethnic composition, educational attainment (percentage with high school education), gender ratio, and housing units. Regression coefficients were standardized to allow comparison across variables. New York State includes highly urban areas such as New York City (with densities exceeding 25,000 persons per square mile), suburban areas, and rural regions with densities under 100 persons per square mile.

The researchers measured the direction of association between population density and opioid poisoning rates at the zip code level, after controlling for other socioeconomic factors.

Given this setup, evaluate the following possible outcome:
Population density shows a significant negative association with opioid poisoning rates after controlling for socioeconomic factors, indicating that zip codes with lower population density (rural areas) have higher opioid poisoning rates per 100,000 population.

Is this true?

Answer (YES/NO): NO